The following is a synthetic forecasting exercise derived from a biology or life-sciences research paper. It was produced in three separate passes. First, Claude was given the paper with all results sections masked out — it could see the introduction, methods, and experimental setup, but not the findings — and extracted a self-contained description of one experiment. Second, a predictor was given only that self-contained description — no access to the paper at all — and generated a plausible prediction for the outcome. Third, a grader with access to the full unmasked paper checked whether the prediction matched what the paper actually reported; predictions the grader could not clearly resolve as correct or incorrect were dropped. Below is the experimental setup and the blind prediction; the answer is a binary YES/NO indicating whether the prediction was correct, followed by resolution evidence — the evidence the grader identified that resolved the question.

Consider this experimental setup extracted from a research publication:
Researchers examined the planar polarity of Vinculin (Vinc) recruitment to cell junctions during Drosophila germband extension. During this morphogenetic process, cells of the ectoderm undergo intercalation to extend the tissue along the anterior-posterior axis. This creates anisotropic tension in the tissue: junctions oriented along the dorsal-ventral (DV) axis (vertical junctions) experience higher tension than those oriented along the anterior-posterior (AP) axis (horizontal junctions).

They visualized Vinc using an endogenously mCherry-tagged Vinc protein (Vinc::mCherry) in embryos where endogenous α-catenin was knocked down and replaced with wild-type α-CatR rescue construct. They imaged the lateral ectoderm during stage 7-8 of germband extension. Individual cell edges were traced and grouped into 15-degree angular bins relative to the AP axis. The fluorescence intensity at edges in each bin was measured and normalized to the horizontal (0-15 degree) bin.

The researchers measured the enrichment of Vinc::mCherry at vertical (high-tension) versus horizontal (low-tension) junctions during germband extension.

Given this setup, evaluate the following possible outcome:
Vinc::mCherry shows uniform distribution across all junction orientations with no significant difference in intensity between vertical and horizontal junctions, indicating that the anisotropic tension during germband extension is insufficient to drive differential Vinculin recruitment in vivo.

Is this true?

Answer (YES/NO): NO